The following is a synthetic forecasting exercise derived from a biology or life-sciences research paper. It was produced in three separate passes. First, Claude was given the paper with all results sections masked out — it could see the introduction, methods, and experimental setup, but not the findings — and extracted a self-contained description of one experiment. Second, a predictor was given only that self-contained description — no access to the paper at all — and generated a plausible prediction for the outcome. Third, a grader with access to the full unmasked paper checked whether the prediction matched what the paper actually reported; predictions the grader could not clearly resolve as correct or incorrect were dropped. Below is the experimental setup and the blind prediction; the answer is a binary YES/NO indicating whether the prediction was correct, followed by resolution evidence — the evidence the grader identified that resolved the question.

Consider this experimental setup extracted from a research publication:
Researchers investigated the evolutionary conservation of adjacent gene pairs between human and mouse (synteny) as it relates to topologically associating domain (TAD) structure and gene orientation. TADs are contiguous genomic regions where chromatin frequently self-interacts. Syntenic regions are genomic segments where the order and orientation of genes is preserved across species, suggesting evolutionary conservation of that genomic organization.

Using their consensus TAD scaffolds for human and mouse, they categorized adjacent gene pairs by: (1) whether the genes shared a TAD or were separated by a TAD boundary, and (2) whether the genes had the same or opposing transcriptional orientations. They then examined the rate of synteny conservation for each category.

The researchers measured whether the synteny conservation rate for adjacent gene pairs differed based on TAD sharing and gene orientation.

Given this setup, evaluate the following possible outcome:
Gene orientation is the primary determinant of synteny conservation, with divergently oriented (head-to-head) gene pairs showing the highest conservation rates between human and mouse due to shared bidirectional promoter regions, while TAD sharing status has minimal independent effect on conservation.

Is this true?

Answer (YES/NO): NO